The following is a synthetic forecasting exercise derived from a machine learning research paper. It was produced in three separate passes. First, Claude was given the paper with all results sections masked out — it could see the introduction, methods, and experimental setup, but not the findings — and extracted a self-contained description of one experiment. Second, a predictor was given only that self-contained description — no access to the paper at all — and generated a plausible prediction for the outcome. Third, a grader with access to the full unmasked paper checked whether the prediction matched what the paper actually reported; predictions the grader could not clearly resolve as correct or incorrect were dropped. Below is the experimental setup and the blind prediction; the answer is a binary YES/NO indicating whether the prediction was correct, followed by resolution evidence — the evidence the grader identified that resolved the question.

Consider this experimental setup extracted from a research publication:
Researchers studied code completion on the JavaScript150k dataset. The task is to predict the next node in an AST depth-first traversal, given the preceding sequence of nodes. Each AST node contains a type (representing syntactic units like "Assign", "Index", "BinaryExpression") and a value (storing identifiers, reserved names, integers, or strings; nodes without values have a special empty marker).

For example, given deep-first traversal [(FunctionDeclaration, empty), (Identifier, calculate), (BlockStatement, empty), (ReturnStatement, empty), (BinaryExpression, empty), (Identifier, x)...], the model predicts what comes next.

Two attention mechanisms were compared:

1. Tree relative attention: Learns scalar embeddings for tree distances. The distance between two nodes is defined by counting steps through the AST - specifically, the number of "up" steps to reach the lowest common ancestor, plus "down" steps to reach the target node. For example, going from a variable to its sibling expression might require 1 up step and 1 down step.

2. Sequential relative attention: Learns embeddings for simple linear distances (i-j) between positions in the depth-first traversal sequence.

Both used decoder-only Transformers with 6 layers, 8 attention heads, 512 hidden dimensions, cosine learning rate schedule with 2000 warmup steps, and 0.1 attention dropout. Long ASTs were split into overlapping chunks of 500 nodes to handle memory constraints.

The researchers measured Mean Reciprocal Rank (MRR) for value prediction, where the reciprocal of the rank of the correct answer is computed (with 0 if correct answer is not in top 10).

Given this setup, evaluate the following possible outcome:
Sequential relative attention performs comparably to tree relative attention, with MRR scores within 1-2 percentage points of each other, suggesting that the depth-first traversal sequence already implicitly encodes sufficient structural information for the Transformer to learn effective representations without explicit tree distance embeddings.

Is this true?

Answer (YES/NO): NO